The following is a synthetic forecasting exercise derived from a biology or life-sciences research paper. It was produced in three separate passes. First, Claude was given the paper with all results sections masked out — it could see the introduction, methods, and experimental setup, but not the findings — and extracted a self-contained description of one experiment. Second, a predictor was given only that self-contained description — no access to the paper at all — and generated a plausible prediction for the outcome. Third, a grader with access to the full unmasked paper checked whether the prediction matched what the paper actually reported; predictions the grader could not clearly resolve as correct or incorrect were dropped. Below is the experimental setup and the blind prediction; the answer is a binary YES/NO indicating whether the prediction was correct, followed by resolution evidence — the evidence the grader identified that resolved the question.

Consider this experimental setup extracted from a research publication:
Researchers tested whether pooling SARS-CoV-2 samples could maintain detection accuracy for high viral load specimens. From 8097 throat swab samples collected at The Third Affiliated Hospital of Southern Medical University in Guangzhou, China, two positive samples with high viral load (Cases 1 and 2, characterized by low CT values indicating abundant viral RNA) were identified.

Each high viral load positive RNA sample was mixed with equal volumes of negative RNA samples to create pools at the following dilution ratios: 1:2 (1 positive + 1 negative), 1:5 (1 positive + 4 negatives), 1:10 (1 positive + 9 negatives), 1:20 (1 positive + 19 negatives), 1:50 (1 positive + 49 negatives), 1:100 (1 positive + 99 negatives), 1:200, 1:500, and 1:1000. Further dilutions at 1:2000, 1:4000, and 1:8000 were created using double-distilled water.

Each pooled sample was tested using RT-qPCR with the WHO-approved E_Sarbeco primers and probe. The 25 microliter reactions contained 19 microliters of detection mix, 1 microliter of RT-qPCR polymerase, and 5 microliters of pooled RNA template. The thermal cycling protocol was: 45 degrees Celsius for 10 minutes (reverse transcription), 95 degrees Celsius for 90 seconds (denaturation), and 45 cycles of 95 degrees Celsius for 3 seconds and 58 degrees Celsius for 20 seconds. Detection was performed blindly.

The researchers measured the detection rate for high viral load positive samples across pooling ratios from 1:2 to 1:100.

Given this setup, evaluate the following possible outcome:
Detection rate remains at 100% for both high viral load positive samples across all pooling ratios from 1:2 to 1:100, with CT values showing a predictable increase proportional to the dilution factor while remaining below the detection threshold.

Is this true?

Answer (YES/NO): NO